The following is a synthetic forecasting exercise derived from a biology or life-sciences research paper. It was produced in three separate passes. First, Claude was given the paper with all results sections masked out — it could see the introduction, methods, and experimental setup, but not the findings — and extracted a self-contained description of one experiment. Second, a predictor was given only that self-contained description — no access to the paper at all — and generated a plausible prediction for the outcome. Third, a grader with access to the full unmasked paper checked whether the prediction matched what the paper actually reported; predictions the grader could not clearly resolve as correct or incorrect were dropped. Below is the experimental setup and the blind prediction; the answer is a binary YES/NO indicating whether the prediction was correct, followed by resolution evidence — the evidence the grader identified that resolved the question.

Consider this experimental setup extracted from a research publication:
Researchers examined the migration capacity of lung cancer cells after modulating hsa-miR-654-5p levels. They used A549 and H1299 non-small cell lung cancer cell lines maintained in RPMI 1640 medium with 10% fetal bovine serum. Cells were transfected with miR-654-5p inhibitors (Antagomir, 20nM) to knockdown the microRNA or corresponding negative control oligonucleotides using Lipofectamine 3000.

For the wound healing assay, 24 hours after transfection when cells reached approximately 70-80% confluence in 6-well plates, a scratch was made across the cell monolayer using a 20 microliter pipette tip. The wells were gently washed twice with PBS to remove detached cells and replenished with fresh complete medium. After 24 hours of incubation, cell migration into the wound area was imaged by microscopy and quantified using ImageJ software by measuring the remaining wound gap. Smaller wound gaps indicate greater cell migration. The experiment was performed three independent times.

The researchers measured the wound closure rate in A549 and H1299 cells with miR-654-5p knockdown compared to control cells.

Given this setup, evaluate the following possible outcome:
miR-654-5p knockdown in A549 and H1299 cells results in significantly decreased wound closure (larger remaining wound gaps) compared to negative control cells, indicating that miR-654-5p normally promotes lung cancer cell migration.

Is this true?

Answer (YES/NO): NO